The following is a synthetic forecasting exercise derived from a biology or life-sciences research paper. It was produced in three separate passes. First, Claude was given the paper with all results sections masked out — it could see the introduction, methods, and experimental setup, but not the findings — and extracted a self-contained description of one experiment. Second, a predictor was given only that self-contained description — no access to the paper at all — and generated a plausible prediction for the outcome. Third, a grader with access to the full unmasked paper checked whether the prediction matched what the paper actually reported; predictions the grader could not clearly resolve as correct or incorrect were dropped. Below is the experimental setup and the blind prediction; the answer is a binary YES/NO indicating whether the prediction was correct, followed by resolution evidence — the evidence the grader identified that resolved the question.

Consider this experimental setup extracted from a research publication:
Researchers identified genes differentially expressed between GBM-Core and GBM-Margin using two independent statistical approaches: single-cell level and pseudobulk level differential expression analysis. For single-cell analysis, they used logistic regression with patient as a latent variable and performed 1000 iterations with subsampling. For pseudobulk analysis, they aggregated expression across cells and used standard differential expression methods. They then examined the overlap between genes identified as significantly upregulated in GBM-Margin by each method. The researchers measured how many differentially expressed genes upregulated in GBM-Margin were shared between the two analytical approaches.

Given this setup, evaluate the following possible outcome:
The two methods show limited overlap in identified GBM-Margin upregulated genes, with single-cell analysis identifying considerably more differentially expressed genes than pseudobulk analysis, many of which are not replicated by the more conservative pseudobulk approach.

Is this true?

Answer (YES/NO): NO